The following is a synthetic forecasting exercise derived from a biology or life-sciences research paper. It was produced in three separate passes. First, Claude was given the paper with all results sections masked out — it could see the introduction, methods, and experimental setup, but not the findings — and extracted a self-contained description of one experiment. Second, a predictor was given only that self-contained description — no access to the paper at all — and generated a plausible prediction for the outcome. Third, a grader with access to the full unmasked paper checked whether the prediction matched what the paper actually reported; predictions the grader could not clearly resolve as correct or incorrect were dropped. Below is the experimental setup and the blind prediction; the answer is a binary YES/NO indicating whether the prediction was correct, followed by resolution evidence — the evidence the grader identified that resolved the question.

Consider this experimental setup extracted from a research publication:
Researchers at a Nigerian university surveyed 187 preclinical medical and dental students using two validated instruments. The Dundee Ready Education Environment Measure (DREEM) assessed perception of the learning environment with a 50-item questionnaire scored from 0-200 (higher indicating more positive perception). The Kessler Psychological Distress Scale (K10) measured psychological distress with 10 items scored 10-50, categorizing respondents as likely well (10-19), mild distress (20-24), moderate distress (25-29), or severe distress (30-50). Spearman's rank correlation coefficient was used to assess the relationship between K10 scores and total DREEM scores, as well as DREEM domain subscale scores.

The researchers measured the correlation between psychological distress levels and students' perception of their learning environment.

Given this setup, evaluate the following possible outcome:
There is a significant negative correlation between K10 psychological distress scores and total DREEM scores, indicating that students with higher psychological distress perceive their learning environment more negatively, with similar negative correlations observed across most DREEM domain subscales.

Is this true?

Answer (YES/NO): YES